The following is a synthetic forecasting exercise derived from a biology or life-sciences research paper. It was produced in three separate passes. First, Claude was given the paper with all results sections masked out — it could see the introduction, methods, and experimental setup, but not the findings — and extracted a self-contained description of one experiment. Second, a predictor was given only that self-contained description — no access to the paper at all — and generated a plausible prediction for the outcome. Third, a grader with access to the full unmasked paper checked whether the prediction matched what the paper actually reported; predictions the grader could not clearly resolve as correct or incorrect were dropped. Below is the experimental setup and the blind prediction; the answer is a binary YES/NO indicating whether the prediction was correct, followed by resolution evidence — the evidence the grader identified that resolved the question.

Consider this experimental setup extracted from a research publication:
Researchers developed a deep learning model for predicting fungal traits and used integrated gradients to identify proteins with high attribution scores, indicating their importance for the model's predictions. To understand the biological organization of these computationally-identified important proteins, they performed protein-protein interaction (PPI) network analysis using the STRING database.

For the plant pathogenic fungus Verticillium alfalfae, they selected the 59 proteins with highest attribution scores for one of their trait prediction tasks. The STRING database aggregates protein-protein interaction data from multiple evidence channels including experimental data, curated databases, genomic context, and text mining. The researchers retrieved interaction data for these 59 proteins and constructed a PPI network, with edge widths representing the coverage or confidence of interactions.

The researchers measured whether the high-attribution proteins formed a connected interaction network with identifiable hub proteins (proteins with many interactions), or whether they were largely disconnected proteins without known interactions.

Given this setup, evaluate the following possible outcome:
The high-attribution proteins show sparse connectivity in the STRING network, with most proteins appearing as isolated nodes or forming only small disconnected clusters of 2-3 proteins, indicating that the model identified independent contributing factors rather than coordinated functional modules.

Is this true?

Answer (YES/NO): NO